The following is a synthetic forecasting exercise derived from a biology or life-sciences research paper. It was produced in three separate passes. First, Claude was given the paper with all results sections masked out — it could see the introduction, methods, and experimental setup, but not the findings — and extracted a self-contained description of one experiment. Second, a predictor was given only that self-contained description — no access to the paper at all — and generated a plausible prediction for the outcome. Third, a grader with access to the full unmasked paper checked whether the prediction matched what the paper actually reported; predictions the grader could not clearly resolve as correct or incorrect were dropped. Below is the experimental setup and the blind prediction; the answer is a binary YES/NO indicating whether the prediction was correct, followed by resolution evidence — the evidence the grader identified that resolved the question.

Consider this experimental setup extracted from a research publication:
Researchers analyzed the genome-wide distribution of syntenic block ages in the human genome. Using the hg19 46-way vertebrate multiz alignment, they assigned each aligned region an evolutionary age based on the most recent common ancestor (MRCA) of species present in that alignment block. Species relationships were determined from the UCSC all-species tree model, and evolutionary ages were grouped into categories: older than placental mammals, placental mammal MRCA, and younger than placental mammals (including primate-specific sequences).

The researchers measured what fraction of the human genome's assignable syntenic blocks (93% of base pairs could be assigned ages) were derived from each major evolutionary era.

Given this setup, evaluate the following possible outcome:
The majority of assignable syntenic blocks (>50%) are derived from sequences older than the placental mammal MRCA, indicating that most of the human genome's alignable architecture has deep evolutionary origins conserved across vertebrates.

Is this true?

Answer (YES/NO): NO